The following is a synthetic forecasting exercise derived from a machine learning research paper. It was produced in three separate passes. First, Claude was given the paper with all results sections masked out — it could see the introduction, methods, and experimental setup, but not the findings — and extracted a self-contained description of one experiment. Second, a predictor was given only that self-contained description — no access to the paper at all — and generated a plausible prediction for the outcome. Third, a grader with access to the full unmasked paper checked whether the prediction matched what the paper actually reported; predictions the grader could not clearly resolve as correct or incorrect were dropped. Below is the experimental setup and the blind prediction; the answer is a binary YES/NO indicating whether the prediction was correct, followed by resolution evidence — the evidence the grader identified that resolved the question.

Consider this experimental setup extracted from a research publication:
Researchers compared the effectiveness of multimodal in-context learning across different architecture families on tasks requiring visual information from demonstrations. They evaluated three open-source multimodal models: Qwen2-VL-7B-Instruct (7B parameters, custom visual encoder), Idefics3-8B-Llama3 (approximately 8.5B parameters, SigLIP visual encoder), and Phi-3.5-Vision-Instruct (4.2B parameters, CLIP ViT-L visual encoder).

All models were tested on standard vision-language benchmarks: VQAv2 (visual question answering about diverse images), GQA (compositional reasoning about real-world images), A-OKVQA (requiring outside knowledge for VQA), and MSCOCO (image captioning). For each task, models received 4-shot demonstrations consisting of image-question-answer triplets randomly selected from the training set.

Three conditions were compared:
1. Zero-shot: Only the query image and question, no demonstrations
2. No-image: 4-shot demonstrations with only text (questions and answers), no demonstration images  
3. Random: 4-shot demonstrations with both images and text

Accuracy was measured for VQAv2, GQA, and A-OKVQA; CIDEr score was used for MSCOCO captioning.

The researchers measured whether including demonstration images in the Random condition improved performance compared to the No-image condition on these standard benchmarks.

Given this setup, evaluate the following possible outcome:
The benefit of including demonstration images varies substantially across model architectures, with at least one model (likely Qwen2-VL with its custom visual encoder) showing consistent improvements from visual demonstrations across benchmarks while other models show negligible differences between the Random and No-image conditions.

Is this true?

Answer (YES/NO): NO